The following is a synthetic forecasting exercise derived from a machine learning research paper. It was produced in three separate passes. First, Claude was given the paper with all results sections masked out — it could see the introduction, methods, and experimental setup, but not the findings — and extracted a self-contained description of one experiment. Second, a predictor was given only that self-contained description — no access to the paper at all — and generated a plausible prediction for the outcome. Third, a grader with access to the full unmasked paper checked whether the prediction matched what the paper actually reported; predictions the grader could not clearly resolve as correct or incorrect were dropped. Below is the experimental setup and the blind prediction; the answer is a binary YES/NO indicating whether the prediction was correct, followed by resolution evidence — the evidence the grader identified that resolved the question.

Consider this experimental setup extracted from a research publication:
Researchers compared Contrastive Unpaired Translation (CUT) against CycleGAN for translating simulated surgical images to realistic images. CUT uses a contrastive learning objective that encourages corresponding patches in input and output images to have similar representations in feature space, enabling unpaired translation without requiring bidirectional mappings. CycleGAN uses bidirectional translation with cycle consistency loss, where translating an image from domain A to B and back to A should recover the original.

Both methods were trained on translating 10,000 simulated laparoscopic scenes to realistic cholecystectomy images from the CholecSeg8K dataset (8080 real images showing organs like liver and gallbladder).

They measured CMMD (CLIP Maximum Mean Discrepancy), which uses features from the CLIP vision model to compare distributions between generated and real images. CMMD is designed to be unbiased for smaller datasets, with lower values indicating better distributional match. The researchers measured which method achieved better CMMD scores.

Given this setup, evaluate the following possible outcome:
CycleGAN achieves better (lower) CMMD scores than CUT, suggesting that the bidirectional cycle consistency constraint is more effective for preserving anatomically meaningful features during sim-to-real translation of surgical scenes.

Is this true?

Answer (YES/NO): YES